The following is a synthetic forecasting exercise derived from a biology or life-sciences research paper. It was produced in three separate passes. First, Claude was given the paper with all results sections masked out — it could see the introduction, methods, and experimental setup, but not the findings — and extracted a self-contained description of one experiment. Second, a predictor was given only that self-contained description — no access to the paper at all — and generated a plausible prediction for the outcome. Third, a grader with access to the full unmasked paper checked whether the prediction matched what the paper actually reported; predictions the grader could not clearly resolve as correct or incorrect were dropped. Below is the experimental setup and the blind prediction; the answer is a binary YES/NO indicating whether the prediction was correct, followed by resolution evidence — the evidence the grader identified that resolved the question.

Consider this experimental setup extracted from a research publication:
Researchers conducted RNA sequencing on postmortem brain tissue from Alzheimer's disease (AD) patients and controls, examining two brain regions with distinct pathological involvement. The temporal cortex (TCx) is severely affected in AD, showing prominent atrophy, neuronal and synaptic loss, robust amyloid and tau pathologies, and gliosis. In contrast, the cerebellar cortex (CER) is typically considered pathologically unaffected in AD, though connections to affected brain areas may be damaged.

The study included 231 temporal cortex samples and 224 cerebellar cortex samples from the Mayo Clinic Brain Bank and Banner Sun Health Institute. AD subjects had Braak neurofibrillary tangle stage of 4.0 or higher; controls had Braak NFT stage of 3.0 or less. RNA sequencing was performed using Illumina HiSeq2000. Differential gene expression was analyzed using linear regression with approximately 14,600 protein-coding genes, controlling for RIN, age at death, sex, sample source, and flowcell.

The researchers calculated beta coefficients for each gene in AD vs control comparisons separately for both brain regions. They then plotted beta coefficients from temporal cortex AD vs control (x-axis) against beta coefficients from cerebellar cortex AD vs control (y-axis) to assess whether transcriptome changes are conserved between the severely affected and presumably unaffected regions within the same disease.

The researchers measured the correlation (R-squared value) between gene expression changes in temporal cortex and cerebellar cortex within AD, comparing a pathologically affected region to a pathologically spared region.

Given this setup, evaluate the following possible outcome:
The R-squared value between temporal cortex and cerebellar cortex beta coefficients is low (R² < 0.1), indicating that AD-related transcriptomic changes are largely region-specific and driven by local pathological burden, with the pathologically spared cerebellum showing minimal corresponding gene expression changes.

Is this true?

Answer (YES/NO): NO